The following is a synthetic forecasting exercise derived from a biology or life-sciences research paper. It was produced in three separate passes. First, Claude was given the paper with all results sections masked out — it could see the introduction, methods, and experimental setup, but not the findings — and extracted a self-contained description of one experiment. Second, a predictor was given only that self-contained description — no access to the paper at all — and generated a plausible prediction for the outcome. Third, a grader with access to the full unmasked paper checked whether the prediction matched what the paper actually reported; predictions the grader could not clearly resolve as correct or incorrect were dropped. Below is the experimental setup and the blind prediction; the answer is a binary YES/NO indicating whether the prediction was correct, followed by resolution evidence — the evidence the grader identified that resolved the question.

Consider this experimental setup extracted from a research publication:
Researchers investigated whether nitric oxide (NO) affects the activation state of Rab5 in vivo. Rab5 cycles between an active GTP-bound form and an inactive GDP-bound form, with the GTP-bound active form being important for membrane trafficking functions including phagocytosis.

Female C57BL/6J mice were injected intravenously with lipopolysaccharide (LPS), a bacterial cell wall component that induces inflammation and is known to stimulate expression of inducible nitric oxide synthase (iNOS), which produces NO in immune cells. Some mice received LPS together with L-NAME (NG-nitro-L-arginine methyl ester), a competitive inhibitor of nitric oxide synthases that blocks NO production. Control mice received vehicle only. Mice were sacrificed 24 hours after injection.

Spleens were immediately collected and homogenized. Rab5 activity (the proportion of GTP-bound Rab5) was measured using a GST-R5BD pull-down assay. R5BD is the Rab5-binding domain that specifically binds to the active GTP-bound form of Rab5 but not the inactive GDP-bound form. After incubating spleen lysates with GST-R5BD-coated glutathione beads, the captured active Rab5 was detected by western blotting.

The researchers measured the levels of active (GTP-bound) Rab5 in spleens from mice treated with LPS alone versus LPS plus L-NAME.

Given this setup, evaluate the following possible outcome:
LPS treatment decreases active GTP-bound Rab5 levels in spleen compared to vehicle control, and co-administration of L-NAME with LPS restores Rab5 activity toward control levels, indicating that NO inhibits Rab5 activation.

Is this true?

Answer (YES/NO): NO